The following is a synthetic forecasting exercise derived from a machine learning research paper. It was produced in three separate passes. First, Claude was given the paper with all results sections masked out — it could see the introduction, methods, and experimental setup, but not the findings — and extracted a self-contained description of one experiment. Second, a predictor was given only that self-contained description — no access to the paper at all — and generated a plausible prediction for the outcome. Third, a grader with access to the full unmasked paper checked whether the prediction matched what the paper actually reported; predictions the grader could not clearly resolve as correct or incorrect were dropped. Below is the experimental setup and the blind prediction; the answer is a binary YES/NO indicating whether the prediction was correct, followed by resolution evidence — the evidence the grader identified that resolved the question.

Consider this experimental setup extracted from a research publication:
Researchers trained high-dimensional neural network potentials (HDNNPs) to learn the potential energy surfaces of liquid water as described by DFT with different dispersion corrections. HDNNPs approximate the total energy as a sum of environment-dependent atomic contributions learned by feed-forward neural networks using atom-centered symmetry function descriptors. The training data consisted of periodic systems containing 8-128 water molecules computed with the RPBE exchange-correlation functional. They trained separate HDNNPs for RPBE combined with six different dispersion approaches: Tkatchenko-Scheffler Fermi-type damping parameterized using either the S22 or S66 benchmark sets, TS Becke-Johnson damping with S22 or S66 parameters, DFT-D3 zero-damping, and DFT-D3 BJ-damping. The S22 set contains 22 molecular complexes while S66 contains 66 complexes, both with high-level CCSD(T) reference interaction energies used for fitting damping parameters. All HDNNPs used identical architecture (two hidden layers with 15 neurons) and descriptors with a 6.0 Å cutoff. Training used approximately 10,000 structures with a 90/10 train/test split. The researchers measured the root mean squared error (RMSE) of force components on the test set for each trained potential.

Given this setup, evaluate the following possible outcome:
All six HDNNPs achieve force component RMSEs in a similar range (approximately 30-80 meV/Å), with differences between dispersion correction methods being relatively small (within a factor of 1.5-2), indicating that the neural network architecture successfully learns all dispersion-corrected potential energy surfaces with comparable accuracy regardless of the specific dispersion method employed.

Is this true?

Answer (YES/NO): NO